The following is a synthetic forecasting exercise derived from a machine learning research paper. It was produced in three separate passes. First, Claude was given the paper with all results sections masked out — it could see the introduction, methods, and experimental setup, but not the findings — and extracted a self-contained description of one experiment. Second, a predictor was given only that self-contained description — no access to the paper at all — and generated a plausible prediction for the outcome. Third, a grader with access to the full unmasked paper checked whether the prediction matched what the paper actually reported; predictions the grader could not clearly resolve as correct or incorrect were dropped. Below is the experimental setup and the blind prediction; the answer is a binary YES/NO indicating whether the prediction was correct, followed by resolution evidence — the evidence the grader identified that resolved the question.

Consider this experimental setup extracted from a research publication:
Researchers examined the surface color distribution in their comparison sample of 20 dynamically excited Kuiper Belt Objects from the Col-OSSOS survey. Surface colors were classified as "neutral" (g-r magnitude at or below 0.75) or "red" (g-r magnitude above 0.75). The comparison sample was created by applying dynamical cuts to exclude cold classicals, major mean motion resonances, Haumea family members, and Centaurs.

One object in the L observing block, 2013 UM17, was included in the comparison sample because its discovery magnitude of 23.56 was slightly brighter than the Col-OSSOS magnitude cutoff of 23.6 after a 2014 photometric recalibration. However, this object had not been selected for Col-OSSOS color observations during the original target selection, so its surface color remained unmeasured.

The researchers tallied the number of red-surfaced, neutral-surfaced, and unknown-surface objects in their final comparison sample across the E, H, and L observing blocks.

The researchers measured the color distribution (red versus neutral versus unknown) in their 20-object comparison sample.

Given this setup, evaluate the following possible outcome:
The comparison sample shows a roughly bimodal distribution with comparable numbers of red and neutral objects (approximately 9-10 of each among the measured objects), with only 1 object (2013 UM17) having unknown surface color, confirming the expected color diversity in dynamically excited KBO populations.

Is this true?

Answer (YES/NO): YES